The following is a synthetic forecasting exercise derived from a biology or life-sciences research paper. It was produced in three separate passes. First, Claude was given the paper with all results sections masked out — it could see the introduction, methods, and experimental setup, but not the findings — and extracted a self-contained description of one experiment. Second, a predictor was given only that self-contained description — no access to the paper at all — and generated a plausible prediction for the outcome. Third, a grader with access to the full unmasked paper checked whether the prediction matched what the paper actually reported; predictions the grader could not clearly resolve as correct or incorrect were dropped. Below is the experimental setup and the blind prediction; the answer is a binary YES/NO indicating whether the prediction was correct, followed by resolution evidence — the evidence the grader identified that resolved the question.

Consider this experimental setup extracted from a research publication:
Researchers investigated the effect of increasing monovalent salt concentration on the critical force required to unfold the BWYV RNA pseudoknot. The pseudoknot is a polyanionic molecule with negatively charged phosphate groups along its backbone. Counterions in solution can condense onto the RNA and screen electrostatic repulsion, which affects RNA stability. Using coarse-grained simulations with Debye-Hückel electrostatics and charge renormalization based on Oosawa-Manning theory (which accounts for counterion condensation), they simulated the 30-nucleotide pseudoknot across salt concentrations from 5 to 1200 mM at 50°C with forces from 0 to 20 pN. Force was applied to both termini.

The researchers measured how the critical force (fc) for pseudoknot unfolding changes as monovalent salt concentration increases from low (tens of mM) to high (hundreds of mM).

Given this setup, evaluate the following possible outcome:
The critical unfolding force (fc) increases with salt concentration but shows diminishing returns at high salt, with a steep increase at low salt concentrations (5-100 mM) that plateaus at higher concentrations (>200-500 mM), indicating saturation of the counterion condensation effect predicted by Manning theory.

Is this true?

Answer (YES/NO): NO